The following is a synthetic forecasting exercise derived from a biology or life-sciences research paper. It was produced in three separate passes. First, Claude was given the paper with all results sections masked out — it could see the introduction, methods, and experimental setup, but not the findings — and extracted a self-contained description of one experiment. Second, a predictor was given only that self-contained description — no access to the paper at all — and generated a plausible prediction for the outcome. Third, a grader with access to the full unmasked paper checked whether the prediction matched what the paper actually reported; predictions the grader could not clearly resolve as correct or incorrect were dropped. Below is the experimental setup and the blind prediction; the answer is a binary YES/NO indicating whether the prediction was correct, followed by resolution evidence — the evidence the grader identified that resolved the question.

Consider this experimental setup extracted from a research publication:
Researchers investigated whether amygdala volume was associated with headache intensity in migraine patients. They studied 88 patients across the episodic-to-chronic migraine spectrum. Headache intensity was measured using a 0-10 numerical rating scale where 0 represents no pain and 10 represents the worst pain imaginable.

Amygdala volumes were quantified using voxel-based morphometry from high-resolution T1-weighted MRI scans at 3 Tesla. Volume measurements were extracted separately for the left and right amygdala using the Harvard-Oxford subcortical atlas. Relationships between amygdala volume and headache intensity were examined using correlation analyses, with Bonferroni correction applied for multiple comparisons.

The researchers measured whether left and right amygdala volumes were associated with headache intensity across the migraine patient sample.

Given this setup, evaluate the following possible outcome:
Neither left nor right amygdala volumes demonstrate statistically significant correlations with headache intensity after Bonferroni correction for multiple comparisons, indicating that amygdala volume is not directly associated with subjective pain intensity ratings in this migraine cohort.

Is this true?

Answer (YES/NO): NO